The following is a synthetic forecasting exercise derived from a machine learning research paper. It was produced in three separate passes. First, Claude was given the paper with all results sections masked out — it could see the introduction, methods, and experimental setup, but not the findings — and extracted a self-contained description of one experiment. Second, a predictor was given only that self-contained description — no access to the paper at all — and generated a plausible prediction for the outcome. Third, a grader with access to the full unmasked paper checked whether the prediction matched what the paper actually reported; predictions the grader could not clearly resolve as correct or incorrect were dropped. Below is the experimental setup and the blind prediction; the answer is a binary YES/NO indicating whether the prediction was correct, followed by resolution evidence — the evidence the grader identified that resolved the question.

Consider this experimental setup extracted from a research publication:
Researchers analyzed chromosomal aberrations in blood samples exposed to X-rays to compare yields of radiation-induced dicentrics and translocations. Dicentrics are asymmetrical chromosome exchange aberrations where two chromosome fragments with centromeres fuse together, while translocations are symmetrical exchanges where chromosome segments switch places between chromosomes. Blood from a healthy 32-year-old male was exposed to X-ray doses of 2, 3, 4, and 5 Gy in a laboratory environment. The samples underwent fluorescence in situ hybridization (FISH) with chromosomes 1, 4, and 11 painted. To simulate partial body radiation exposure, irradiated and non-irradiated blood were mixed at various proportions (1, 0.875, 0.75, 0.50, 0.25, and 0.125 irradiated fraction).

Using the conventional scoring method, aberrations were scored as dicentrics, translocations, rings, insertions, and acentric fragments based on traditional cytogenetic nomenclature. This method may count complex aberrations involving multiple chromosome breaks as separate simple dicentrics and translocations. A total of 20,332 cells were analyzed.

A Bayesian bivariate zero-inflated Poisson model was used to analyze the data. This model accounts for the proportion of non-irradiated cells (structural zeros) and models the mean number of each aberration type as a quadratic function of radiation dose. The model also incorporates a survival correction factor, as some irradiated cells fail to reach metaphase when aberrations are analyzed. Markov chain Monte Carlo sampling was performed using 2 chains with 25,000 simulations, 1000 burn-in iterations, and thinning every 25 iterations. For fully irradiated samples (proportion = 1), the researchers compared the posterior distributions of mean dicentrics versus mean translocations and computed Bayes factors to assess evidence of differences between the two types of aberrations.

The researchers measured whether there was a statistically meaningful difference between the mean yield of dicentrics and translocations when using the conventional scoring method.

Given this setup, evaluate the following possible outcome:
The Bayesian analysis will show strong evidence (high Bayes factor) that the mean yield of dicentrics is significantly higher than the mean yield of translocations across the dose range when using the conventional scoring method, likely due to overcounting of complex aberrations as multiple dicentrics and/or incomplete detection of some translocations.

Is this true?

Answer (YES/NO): NO